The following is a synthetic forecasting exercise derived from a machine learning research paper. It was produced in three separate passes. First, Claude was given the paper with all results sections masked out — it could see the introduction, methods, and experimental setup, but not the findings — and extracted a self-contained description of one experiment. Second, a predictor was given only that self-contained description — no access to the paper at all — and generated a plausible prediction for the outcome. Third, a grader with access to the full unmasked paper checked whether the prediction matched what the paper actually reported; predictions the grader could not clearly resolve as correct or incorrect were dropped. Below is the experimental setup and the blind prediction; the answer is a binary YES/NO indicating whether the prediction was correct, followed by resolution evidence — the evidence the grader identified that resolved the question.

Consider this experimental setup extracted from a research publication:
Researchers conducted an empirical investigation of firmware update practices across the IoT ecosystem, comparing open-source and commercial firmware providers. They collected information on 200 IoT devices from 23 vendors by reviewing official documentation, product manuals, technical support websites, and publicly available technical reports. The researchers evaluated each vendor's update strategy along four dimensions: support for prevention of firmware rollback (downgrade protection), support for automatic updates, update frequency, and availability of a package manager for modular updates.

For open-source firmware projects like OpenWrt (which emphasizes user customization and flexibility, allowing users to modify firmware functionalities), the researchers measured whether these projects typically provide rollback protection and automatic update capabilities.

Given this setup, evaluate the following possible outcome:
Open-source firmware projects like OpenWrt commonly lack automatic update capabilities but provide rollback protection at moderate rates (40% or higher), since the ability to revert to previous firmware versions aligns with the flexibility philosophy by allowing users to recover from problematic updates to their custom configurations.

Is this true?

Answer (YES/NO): NO